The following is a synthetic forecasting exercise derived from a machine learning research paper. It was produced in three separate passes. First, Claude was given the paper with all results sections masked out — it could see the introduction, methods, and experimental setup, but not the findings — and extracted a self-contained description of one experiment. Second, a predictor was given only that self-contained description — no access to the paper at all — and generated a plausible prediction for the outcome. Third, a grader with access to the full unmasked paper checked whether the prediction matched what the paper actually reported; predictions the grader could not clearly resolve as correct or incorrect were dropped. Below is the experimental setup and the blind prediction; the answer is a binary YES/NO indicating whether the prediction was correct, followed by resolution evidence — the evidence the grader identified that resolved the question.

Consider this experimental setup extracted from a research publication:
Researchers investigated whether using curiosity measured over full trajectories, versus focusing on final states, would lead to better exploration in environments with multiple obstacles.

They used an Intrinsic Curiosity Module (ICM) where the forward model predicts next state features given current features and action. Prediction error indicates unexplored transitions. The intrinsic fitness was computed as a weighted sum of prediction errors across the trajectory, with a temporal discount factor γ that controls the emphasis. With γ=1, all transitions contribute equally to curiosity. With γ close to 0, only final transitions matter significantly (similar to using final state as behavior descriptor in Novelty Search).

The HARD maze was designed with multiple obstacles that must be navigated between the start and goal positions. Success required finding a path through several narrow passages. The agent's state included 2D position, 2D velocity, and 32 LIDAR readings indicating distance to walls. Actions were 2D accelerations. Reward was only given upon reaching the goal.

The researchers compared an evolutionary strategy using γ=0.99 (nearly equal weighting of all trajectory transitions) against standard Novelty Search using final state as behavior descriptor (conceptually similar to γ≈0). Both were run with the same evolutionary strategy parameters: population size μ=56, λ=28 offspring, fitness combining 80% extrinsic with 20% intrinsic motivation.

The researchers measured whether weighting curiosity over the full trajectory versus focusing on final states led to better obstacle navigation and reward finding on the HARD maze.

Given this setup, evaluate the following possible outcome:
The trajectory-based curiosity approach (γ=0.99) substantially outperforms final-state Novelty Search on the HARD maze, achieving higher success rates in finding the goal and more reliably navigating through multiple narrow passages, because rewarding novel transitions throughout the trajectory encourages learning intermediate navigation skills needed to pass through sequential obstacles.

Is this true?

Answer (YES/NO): NO